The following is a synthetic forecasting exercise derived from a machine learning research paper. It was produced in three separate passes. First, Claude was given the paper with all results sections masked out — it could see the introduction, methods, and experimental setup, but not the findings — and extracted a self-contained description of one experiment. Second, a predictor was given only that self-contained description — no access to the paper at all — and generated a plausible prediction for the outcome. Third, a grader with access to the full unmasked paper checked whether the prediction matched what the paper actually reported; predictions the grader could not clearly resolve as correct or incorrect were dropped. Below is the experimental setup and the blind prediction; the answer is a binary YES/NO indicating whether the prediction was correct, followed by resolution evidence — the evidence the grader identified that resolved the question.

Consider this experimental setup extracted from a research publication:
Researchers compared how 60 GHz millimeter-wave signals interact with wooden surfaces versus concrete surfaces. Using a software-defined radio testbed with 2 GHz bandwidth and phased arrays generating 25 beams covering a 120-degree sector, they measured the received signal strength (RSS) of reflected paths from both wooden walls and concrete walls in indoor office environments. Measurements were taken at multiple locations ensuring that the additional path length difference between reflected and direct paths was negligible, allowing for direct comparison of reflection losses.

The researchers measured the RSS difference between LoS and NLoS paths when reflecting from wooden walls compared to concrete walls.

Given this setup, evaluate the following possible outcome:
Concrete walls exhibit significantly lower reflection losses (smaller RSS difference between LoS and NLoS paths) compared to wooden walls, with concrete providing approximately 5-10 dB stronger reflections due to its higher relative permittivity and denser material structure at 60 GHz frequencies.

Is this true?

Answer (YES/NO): NO